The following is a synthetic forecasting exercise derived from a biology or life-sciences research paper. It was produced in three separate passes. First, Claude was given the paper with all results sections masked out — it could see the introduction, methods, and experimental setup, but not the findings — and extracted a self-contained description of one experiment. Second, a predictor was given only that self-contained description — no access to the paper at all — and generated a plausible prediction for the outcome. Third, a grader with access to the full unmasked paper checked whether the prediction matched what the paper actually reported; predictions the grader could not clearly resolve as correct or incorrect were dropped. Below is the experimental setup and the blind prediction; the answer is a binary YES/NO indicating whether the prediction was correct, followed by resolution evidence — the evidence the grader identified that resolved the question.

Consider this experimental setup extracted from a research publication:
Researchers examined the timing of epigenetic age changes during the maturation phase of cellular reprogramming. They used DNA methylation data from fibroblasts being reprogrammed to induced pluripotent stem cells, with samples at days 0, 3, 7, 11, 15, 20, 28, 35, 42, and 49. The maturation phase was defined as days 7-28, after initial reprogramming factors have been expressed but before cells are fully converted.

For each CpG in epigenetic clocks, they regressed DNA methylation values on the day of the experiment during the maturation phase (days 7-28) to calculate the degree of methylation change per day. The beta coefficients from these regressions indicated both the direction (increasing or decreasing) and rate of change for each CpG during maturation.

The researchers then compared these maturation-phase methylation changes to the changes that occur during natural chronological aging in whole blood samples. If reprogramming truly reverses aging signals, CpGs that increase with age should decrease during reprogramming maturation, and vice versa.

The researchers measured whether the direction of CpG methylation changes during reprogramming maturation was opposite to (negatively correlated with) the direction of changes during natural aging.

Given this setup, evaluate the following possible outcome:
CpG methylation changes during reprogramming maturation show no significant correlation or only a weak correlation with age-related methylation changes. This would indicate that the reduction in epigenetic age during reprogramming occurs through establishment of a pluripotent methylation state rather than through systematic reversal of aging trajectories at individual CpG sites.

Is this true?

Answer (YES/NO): NO